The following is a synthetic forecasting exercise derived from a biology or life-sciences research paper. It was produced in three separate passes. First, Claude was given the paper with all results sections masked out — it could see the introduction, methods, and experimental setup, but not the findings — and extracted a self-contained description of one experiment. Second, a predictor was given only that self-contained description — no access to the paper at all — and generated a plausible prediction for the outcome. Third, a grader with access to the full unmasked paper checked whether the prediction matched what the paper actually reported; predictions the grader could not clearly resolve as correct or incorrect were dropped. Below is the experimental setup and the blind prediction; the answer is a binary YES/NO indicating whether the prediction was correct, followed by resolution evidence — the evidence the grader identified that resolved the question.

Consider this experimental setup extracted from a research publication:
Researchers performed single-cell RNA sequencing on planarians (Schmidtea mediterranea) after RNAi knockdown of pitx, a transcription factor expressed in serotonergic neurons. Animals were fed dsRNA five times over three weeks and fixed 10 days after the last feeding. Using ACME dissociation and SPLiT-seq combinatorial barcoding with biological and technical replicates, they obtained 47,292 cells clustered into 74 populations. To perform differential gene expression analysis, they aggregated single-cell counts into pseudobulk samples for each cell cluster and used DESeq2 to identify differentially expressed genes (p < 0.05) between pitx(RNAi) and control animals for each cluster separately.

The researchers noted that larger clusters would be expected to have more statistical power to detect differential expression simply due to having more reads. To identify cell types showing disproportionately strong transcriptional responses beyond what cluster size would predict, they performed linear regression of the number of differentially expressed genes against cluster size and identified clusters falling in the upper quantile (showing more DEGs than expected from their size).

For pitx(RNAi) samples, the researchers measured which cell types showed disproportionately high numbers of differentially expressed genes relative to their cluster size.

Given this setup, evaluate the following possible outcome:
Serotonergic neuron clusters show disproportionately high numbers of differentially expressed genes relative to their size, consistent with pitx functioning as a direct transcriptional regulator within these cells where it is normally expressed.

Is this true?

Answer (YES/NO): YES